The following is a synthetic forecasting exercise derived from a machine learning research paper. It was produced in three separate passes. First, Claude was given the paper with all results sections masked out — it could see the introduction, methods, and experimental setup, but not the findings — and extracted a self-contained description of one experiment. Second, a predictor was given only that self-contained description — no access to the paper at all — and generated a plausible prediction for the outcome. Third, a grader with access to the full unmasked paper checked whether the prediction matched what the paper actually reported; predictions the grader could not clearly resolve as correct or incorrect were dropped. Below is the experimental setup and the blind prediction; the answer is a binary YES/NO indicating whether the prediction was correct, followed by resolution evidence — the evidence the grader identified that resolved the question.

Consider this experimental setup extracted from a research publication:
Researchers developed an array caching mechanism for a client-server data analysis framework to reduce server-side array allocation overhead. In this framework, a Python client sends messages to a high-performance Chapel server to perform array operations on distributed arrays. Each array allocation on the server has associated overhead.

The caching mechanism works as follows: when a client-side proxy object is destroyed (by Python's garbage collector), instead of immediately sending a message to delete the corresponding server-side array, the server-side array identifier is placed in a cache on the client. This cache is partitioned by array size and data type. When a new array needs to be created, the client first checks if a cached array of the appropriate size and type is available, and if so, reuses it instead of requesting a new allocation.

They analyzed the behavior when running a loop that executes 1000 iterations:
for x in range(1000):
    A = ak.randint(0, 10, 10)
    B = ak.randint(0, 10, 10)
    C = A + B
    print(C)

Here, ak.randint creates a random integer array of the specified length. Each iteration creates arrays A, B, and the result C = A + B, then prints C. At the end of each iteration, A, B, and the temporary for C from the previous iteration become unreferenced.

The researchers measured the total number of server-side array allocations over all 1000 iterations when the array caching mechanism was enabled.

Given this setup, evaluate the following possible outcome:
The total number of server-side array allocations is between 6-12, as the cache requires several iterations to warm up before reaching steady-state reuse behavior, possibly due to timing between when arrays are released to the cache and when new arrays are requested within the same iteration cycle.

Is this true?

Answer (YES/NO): NO